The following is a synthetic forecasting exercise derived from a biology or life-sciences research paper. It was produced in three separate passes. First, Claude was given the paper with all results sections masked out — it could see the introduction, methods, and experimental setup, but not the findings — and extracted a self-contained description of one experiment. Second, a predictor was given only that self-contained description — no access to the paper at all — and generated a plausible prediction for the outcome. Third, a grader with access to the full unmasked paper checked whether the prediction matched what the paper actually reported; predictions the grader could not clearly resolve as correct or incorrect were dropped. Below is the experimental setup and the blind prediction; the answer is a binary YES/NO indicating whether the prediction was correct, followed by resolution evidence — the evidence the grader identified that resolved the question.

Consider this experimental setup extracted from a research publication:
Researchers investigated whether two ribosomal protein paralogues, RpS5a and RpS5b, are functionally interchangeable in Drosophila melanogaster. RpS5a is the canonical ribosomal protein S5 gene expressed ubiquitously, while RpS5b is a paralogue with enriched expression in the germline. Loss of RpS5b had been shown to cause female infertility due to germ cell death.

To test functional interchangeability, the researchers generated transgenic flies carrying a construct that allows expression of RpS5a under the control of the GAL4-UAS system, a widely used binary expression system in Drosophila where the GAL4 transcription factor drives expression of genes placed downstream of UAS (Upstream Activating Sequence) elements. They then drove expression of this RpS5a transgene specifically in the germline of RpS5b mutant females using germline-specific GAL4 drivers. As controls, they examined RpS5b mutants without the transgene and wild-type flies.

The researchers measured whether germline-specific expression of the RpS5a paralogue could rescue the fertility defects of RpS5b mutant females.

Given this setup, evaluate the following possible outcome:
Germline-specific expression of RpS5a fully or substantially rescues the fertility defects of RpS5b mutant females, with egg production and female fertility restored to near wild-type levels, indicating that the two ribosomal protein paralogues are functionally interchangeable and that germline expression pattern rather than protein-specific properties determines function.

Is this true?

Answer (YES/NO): YES